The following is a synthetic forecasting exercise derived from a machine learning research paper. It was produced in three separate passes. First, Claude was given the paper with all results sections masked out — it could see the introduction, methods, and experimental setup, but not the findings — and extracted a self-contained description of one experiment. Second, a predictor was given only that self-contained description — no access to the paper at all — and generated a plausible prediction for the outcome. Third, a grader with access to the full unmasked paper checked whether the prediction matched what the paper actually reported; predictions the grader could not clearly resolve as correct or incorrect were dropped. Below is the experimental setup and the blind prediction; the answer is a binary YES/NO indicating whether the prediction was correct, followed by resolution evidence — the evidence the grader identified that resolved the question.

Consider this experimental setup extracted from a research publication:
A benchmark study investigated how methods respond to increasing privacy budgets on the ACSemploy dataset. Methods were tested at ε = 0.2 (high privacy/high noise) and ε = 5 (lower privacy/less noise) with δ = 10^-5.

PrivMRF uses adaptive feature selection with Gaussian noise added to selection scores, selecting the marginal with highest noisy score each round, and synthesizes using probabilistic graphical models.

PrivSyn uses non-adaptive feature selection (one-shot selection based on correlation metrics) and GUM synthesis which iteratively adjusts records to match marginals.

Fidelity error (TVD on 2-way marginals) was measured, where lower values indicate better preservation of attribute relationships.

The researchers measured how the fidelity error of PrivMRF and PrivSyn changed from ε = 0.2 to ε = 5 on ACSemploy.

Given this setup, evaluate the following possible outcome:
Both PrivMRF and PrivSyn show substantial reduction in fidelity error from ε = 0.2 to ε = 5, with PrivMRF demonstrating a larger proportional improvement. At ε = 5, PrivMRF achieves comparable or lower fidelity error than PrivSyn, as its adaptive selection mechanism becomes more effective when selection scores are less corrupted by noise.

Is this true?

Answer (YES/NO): YES